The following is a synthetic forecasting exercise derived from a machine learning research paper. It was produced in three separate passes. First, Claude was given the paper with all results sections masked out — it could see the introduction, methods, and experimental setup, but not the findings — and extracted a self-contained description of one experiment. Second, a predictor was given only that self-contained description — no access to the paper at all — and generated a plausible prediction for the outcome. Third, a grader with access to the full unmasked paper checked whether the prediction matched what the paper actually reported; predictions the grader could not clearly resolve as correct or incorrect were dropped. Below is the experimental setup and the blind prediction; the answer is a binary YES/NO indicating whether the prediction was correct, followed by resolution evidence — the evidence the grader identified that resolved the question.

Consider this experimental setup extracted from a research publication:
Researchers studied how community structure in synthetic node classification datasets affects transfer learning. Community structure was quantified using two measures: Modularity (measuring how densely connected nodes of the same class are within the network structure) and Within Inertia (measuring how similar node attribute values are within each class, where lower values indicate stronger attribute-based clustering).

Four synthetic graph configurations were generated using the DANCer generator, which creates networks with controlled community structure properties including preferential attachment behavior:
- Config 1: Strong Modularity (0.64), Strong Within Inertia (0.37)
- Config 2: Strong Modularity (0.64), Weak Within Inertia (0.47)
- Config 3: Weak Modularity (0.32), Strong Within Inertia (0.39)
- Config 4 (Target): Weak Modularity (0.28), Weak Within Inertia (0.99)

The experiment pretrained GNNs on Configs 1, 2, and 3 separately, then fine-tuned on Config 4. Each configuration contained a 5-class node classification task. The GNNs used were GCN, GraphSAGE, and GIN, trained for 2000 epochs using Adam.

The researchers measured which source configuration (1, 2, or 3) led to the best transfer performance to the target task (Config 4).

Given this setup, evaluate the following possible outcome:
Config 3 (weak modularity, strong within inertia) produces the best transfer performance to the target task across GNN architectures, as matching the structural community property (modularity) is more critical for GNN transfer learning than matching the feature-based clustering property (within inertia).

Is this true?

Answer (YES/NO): NO